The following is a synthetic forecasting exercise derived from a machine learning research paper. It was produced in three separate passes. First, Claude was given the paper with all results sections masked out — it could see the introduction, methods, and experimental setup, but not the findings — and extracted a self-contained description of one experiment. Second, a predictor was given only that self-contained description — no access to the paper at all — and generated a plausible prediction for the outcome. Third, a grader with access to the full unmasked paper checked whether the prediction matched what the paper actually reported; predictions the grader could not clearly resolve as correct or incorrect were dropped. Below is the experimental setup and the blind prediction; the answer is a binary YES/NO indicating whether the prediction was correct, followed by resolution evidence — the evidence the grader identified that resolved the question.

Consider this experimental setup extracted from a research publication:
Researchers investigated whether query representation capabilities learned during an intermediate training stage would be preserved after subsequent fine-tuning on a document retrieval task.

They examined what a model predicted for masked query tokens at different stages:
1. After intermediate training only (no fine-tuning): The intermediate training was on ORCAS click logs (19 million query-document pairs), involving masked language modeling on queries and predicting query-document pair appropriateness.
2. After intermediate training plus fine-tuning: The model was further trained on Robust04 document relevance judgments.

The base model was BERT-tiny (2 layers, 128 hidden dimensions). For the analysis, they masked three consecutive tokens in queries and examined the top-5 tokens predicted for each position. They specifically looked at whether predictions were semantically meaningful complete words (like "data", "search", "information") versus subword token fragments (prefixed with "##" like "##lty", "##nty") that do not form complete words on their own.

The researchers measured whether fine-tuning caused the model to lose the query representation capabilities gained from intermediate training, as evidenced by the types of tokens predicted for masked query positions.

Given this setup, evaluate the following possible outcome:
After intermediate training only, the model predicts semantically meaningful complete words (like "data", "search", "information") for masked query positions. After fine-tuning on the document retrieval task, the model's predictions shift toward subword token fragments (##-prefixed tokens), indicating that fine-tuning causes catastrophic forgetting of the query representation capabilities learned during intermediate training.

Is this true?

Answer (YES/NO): NO